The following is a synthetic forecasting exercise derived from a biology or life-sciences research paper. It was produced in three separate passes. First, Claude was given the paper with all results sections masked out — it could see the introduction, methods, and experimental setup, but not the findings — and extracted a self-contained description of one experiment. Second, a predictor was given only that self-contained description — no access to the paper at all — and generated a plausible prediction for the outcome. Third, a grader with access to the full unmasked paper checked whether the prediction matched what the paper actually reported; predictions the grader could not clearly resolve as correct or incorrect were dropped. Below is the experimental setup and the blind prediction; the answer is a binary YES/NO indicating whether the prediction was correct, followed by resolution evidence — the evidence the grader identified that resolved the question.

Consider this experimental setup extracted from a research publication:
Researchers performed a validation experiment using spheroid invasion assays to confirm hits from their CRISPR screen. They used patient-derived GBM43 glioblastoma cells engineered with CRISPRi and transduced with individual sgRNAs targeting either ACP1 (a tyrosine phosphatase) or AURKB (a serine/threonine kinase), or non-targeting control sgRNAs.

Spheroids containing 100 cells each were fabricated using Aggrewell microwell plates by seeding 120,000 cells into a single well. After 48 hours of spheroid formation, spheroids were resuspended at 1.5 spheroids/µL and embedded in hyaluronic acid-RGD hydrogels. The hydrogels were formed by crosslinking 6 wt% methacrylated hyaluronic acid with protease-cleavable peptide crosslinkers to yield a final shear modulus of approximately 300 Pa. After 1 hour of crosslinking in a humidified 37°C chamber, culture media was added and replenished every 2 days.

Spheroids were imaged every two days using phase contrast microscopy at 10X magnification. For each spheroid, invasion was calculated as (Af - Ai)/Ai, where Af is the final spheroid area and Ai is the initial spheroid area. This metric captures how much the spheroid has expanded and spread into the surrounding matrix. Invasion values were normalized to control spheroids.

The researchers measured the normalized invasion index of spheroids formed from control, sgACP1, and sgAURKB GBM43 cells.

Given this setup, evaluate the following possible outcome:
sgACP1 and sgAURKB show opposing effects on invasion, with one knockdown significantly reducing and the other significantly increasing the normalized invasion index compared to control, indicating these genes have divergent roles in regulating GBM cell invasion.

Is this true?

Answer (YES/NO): NO